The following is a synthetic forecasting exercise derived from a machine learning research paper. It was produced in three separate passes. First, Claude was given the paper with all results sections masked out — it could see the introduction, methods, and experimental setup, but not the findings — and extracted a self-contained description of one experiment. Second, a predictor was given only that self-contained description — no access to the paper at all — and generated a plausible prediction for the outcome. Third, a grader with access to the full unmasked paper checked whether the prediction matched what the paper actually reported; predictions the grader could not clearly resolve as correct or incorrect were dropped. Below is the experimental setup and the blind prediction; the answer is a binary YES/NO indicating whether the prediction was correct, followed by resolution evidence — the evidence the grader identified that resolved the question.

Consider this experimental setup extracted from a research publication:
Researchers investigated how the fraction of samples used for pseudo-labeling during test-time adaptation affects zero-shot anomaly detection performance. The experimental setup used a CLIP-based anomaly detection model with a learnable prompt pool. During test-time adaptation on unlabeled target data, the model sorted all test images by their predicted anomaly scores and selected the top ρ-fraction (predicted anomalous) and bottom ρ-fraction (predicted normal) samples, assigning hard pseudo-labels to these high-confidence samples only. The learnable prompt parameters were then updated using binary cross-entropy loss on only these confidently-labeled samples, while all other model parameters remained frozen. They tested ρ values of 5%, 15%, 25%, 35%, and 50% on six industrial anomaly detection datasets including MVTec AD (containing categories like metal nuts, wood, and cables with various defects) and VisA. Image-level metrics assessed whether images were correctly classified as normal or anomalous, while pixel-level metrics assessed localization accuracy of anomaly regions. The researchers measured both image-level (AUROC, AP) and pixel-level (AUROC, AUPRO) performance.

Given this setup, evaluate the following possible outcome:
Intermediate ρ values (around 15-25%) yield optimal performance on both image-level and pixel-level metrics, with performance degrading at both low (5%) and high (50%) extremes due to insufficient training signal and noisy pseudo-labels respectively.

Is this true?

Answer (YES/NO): YES